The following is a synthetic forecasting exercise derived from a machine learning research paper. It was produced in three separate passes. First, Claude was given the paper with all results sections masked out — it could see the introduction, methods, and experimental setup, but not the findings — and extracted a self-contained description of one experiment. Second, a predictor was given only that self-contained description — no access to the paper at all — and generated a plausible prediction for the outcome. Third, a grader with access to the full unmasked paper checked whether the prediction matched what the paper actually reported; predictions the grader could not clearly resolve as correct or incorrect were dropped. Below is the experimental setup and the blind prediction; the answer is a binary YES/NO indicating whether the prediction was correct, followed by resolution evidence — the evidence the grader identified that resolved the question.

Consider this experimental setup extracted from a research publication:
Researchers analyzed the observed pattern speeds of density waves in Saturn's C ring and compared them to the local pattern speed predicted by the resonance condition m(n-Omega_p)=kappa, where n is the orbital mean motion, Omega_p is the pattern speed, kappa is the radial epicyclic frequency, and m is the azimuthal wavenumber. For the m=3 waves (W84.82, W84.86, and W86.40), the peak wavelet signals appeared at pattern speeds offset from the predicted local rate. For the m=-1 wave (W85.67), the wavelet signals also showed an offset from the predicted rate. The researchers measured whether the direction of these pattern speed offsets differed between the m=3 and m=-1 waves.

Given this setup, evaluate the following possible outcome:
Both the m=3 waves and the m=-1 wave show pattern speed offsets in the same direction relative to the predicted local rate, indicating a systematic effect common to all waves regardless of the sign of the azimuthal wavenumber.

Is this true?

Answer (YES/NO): NO